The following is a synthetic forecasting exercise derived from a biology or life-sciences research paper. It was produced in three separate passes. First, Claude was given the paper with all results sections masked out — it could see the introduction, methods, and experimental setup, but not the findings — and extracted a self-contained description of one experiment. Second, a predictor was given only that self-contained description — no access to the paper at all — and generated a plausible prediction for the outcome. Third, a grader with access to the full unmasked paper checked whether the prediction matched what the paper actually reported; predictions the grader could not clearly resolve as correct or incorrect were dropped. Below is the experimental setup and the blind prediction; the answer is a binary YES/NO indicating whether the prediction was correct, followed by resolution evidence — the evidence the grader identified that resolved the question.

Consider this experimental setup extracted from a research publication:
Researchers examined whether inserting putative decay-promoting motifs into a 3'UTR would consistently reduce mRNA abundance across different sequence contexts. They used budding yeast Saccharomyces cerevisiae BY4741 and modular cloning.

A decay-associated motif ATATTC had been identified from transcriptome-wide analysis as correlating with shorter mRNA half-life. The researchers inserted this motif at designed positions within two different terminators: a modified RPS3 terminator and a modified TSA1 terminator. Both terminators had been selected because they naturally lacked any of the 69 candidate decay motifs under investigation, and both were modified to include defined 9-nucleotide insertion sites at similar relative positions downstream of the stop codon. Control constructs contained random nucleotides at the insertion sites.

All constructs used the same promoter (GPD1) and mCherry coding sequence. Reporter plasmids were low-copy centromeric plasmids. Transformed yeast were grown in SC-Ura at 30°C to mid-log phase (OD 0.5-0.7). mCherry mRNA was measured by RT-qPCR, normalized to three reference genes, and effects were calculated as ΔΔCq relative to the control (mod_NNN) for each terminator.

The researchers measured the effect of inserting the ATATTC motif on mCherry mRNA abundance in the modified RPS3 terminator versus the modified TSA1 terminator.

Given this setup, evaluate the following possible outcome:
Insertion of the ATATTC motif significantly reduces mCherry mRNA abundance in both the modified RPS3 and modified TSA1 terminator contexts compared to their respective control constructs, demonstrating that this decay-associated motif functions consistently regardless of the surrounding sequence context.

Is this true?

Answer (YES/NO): NO